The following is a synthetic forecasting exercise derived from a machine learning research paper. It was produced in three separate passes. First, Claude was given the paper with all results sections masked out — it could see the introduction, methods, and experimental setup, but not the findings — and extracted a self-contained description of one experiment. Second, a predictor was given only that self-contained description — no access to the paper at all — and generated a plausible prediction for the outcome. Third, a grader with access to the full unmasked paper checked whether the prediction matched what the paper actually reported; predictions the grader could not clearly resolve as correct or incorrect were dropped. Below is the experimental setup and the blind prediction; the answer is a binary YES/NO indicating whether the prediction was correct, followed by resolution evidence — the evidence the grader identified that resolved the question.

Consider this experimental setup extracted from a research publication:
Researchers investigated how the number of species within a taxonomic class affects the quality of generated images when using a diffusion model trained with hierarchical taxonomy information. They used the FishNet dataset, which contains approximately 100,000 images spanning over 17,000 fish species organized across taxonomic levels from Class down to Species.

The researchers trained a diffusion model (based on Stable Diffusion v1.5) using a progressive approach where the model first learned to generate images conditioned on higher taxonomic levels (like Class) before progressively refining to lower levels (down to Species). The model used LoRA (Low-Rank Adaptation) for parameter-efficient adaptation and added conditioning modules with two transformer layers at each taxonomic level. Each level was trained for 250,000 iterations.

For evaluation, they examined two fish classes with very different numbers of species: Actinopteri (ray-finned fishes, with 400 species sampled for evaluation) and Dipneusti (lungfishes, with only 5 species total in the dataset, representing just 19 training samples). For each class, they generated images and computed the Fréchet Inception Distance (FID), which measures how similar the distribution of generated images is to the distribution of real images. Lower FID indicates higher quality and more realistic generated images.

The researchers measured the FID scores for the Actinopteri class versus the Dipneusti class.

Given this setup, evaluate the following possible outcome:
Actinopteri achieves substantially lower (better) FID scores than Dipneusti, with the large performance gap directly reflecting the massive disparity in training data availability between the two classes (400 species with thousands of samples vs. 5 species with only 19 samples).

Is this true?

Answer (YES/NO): YES